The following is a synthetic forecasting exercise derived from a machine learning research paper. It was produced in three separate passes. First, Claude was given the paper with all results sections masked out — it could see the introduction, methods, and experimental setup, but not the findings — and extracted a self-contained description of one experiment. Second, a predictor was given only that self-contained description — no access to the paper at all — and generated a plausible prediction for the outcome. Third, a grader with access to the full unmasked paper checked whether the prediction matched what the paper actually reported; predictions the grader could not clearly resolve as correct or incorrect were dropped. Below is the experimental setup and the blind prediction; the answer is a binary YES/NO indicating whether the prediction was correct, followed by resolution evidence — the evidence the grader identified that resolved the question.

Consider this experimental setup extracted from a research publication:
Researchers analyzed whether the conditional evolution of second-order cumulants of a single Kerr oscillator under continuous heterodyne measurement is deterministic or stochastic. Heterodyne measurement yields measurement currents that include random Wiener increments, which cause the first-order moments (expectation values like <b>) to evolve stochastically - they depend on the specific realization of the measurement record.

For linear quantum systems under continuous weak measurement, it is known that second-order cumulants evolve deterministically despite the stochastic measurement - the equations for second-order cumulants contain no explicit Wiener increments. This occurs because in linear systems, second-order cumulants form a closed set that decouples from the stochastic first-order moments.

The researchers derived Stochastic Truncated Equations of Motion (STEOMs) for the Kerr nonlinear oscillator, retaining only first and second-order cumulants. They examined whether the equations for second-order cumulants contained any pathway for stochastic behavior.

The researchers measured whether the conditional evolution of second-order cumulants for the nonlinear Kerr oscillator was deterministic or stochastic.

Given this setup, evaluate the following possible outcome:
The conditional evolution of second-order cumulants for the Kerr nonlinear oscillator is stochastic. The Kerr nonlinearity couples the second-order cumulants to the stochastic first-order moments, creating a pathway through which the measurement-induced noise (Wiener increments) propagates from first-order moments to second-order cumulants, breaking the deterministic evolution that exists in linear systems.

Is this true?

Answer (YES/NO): YES